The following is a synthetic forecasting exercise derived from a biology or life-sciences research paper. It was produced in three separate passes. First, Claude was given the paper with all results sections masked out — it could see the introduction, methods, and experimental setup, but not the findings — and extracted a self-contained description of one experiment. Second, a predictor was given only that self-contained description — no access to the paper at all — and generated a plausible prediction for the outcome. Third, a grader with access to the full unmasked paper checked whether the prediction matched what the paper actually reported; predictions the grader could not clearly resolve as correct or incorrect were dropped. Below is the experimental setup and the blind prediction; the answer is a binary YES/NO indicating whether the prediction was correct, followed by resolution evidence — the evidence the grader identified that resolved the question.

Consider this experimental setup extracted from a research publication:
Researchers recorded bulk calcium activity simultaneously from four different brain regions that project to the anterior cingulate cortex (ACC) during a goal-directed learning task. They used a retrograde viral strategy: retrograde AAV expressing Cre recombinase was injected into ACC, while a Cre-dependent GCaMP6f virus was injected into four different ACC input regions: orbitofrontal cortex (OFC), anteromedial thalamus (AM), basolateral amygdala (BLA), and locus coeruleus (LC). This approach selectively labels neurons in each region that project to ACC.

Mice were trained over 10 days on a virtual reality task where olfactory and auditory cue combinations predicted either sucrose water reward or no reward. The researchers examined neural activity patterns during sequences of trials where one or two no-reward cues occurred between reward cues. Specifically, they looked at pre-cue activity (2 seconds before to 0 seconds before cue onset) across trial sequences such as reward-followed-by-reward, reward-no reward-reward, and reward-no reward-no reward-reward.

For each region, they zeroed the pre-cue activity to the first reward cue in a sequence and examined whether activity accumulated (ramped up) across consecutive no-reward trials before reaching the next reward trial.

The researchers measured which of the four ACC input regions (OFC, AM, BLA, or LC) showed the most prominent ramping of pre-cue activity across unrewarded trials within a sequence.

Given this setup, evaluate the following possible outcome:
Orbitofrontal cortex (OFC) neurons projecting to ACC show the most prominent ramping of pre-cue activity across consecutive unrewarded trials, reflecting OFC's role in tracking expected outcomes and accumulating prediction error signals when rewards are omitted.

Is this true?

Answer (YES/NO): YES